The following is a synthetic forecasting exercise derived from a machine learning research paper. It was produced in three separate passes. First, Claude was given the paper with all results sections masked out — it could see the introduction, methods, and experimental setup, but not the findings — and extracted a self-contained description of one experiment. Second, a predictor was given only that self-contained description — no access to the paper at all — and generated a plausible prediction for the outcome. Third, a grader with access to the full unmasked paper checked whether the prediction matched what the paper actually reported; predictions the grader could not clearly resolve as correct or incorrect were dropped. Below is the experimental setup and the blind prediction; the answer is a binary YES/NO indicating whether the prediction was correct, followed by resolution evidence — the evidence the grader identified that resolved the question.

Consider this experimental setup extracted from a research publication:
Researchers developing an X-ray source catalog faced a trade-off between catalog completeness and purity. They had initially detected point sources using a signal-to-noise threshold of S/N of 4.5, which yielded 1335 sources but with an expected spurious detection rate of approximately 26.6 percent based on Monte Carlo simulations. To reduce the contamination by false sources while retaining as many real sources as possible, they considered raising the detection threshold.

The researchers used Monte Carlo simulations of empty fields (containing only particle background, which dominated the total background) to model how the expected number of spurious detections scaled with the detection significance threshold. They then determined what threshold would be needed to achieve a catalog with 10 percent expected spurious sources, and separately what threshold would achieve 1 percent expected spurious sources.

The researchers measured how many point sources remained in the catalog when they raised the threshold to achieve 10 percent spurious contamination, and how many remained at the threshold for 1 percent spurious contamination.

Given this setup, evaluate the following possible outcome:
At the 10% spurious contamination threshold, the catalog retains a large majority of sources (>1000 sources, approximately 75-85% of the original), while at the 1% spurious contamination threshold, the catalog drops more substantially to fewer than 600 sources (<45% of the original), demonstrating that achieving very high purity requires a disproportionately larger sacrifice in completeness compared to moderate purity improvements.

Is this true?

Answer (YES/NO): NO